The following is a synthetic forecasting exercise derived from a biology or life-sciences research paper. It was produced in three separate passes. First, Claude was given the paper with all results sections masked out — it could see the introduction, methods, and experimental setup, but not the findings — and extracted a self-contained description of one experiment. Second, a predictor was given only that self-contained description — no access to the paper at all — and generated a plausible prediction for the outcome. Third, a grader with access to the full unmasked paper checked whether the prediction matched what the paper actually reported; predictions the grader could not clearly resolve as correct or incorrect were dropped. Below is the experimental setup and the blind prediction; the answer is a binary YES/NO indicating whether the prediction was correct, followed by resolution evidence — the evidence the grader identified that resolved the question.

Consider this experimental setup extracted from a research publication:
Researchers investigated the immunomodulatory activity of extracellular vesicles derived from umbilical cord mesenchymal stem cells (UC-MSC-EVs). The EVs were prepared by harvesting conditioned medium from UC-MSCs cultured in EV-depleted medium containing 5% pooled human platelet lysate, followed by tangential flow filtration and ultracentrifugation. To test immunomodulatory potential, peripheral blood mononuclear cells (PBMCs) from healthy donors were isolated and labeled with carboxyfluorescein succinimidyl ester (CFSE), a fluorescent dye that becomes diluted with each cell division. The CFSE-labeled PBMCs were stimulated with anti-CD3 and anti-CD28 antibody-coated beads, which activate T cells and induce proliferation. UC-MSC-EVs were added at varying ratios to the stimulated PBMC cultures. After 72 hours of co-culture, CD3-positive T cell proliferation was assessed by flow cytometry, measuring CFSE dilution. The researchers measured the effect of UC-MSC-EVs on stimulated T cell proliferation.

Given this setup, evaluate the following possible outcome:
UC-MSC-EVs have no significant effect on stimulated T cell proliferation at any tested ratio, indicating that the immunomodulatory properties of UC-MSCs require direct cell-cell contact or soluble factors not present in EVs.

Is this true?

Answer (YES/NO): NO